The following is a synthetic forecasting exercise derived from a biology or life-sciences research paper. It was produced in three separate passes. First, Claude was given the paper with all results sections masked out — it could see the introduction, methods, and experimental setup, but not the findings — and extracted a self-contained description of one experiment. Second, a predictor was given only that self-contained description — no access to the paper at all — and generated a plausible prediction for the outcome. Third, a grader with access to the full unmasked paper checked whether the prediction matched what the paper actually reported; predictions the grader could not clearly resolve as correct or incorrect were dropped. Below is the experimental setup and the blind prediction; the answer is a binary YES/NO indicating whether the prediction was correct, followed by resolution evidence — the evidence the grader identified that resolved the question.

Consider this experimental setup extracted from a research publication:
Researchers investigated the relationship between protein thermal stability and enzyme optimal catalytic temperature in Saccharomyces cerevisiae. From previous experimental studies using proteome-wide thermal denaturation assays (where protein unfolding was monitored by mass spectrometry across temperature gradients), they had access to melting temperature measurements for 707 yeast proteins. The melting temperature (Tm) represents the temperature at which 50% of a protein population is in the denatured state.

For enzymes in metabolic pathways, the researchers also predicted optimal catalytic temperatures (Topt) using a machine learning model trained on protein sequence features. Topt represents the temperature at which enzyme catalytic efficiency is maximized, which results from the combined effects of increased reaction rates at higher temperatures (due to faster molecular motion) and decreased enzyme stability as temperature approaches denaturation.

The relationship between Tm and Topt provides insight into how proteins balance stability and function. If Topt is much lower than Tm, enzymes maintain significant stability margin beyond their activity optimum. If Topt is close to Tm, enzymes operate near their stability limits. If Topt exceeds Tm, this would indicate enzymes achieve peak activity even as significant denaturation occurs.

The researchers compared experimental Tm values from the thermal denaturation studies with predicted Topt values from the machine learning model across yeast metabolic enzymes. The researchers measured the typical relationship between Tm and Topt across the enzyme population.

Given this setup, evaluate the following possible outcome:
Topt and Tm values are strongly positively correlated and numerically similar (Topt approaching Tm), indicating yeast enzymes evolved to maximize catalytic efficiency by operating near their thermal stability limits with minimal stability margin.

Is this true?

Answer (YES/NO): NO